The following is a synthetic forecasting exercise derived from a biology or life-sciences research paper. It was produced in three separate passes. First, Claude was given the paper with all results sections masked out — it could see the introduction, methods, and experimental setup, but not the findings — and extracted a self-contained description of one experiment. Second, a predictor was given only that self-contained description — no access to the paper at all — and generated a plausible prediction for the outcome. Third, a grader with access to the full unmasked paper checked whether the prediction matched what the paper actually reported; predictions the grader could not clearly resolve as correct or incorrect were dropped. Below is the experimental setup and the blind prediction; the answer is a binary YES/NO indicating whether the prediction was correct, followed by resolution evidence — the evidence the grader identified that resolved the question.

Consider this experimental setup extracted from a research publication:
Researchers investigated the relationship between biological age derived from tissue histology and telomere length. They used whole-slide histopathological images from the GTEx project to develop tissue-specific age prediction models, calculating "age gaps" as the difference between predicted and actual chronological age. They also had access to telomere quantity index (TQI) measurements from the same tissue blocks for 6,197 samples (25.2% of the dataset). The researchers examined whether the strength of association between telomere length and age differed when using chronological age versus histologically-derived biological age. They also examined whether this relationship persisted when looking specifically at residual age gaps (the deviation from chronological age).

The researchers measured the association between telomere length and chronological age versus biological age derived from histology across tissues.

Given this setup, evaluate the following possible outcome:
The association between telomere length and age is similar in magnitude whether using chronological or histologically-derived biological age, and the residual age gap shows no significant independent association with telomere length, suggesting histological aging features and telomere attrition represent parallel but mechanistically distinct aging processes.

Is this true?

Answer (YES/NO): NO